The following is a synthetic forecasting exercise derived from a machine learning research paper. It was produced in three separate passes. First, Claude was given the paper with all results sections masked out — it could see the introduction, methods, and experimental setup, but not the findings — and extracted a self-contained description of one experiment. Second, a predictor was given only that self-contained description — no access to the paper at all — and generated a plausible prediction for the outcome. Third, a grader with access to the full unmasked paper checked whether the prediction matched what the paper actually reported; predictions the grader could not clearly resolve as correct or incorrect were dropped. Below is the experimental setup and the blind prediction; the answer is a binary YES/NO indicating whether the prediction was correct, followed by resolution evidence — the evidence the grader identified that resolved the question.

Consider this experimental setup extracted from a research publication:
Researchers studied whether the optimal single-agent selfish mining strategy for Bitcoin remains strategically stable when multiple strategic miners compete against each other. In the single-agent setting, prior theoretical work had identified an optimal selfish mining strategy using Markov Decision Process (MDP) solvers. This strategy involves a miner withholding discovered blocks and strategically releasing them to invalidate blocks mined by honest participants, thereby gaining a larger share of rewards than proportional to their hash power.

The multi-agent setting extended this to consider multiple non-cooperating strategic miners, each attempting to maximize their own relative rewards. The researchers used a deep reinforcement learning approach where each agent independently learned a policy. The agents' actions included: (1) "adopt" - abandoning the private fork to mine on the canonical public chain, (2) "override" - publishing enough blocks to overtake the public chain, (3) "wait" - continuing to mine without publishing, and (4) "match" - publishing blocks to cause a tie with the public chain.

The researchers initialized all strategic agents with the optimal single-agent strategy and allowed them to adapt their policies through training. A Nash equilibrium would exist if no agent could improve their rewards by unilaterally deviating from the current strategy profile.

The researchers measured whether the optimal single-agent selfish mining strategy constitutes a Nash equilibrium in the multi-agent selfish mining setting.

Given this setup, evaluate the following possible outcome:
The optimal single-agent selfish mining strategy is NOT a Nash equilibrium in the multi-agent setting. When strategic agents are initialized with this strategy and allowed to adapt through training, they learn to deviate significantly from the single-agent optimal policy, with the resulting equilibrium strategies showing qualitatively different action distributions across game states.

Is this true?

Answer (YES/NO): YES